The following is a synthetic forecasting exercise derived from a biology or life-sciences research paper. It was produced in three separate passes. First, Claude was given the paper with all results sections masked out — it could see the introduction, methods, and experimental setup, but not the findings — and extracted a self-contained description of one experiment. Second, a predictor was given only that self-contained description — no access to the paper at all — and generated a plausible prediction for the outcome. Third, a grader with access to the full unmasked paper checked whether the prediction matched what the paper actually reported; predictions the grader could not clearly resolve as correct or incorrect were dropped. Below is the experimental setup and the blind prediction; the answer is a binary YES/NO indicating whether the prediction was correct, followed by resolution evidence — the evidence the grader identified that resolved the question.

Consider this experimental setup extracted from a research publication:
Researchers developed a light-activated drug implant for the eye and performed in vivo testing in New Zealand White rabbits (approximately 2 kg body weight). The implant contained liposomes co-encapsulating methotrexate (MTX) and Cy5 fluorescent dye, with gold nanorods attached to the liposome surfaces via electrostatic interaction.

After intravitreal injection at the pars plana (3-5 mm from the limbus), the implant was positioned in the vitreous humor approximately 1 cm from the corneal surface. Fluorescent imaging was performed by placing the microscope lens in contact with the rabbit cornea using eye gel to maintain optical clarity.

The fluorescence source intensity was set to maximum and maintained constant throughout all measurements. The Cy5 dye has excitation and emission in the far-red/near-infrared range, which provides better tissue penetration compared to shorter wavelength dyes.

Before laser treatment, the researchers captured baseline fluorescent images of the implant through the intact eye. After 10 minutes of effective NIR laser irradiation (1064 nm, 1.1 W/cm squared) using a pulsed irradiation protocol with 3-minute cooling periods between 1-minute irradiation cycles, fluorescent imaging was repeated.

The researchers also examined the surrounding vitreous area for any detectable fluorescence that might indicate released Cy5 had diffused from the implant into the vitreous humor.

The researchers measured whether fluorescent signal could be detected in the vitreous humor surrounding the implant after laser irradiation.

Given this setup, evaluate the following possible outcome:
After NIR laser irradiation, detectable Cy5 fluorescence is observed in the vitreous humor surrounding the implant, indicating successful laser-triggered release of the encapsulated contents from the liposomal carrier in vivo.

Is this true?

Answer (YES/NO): YES